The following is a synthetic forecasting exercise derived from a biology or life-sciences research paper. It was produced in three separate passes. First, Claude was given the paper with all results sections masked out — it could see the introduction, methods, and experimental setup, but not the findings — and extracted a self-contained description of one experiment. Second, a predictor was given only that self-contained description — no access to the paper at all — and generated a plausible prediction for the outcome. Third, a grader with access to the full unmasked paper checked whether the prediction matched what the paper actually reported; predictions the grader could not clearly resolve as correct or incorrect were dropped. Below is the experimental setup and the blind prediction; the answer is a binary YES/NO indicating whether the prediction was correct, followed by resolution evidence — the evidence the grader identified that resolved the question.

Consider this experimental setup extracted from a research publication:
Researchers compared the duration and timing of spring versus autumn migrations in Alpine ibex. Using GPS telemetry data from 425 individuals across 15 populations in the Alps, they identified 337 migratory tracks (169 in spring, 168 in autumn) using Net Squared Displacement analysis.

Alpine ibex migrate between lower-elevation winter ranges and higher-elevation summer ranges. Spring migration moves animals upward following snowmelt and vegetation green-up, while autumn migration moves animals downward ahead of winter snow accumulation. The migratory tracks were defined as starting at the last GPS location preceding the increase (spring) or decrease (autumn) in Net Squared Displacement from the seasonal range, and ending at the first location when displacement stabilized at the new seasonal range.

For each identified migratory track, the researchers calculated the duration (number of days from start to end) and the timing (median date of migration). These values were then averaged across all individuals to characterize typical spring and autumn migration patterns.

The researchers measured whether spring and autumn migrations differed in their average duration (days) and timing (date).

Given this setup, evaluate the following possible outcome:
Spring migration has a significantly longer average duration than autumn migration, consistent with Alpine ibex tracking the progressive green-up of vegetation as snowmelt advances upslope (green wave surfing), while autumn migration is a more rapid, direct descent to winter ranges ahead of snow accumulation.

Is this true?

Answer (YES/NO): NO